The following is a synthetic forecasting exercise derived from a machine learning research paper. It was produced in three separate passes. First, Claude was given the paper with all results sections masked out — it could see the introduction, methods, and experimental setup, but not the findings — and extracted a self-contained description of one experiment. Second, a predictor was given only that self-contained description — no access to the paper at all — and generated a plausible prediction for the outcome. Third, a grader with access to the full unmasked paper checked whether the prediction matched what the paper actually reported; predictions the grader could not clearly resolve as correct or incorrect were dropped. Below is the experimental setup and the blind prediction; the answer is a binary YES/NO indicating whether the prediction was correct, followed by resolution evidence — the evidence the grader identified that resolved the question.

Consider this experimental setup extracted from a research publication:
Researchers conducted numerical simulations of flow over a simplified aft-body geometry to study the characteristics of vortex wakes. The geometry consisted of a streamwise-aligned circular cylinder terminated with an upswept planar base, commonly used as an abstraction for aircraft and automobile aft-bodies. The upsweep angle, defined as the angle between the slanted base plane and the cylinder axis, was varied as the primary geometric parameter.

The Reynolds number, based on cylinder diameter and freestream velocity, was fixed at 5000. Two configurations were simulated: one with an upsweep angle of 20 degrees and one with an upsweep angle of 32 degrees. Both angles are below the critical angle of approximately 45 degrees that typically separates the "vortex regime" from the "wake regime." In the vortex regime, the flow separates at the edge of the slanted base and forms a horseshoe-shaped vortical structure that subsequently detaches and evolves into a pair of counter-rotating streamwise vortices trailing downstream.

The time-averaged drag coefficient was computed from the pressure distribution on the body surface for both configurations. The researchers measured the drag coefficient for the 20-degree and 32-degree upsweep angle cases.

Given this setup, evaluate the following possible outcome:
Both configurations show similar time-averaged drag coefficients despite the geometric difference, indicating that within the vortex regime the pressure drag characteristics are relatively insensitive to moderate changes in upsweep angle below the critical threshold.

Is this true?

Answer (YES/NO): NO